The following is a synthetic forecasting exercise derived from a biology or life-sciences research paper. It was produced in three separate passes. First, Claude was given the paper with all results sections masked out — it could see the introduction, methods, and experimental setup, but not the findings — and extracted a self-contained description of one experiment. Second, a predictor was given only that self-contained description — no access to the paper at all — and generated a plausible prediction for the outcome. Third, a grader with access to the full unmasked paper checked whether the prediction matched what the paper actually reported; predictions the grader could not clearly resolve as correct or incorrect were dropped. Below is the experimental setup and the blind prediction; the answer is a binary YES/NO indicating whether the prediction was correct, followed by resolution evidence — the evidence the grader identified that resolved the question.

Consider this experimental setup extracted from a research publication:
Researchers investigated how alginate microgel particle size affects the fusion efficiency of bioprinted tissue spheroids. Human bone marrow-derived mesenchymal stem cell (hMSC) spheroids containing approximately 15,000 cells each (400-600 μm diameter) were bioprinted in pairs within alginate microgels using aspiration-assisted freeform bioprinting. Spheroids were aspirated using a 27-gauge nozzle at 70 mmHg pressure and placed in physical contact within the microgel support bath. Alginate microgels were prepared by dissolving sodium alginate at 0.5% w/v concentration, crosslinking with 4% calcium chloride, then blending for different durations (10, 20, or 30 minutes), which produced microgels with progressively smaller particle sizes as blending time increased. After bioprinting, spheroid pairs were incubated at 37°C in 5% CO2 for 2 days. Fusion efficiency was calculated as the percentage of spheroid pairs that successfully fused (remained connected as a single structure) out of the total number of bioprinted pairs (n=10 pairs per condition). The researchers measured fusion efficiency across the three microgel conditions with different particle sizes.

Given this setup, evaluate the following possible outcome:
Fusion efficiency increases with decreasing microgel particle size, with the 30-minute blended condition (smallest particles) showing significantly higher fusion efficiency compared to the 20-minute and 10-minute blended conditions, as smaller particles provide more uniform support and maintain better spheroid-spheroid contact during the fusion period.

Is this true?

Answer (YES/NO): YES